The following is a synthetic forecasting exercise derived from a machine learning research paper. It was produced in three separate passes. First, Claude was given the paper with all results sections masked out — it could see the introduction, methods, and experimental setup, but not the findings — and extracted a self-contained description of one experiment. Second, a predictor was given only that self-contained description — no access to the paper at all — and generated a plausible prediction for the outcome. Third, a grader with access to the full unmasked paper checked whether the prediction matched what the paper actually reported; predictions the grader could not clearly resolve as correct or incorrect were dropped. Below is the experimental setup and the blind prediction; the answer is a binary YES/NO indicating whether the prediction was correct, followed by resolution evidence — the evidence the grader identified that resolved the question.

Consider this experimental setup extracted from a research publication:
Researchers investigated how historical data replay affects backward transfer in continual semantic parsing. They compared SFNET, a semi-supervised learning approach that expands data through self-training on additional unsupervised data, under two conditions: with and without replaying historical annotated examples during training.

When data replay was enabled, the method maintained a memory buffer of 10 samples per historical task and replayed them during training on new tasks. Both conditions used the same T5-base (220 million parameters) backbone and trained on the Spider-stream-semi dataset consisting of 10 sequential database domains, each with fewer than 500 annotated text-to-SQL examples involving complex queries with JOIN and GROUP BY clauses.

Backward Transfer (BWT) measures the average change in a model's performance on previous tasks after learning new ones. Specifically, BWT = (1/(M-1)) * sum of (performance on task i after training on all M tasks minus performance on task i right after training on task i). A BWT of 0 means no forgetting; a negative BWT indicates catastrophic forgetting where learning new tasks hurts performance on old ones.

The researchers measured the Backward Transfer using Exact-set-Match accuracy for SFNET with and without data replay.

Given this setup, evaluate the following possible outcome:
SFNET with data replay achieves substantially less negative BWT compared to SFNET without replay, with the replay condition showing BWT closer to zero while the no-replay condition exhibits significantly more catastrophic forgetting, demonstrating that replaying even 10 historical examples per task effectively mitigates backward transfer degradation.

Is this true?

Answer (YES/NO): YES